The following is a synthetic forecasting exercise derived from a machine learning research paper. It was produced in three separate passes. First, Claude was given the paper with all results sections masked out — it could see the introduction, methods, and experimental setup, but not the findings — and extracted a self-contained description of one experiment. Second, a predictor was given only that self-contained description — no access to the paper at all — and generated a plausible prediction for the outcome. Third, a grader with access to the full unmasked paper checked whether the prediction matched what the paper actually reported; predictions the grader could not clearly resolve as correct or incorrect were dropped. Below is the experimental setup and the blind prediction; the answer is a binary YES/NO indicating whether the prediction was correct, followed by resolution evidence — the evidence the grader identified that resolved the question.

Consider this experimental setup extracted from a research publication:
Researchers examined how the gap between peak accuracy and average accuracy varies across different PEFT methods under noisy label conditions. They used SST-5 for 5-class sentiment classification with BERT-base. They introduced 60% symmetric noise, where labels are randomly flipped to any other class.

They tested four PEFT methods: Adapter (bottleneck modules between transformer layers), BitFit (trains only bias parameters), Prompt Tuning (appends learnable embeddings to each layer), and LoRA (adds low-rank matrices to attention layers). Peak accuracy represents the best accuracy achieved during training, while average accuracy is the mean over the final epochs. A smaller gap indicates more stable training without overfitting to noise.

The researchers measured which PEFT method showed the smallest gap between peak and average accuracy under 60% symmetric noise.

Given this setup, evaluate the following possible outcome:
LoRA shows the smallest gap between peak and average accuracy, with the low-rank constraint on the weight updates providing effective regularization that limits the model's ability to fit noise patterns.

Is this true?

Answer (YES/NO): NO